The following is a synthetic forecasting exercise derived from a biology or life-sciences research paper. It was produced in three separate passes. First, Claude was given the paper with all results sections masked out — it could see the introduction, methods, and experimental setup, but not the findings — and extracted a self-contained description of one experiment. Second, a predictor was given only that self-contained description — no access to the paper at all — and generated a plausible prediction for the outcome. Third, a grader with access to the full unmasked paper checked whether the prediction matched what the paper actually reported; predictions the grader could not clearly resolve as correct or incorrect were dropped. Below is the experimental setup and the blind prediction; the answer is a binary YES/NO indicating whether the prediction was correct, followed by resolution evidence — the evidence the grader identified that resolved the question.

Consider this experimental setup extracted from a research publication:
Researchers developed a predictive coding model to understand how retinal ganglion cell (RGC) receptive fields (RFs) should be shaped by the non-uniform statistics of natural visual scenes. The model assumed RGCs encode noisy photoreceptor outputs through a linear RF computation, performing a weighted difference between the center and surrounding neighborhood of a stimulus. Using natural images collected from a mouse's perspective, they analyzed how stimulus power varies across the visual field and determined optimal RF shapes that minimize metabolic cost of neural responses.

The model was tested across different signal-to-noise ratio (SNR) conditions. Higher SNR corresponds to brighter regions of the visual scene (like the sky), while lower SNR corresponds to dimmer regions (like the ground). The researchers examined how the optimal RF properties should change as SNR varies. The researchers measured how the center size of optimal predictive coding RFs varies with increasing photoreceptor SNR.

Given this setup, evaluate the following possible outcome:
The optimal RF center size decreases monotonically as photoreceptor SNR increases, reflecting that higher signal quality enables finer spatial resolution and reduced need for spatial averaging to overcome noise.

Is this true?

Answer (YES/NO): YES